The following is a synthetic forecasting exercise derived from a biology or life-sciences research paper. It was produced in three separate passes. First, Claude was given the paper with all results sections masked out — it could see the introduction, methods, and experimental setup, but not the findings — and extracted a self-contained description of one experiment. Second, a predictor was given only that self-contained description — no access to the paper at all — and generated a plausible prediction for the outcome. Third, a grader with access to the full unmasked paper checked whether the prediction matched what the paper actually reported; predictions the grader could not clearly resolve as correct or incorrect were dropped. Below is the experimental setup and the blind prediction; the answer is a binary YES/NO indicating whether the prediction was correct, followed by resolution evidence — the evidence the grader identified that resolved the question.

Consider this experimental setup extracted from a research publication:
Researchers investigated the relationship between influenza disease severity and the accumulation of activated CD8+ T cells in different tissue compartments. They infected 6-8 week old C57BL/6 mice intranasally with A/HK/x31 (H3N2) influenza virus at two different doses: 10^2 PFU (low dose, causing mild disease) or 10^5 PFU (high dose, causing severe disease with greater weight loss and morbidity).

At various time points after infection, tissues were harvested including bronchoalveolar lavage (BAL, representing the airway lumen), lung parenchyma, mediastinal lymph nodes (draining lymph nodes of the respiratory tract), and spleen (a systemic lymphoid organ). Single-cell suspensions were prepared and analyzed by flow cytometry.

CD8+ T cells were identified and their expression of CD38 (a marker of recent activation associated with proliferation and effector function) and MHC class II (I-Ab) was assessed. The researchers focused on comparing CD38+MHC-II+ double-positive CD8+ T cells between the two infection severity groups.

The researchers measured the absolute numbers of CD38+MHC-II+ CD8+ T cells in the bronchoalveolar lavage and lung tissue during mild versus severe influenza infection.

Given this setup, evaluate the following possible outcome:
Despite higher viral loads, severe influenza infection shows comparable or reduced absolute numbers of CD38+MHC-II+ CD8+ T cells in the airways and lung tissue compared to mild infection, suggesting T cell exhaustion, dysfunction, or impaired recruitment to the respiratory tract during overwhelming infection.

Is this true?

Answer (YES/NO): NO